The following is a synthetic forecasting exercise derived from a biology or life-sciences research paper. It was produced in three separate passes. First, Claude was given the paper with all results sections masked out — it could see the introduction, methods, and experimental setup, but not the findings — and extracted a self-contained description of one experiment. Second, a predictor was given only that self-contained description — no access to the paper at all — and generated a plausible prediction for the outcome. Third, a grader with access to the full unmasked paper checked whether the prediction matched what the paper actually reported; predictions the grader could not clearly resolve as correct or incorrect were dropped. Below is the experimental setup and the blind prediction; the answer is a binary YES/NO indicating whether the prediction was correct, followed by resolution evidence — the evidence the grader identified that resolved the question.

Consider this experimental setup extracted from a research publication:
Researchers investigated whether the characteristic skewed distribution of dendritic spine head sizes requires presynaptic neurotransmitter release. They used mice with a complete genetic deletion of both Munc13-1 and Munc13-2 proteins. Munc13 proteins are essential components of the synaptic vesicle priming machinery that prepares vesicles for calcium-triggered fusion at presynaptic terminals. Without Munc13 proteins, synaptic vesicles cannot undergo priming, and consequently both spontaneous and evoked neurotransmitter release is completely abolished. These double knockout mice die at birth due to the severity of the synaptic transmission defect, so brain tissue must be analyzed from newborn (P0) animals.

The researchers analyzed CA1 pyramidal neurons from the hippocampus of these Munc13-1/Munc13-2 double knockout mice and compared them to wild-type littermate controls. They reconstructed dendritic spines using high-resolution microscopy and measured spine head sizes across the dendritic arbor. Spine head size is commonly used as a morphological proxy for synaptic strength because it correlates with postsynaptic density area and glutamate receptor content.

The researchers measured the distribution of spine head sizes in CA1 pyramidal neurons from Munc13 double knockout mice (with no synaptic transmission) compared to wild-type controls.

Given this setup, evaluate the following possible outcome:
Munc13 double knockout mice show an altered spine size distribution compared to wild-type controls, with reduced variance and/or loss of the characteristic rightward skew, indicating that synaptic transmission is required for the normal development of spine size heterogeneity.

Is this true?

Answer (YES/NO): NO